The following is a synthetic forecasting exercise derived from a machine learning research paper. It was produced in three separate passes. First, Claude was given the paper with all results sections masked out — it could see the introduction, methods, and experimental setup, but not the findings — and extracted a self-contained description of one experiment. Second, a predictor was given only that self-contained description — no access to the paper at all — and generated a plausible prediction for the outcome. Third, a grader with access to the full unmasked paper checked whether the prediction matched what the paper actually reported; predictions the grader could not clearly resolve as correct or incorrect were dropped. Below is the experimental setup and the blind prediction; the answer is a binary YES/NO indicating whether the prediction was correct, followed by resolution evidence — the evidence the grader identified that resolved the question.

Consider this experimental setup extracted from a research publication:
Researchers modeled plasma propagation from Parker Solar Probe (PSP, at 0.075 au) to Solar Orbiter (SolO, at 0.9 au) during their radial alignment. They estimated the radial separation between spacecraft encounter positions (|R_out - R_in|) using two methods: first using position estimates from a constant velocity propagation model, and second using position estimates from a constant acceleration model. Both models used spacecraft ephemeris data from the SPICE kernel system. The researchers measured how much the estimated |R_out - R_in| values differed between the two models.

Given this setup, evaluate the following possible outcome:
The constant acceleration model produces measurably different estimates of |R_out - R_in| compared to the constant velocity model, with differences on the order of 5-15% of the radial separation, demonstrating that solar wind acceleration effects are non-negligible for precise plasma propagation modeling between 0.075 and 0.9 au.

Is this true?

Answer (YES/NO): NO